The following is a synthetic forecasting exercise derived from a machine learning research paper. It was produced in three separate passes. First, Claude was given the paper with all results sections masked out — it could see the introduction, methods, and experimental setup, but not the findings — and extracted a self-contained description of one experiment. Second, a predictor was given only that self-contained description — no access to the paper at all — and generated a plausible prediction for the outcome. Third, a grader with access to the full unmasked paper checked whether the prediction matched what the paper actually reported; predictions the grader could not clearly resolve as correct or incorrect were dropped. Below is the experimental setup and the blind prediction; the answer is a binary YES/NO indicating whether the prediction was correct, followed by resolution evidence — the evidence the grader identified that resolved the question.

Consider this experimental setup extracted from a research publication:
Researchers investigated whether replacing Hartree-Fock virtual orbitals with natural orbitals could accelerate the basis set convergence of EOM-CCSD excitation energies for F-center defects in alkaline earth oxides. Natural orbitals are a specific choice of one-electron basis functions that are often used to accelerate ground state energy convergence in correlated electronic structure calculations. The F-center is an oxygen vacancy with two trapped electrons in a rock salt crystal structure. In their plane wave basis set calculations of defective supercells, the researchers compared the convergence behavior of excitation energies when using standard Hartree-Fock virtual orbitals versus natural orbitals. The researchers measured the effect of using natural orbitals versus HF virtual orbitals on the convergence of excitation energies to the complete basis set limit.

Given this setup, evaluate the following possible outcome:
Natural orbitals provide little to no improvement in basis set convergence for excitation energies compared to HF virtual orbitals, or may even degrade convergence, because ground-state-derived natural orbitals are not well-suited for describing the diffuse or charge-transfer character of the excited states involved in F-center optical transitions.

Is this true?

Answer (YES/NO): YES